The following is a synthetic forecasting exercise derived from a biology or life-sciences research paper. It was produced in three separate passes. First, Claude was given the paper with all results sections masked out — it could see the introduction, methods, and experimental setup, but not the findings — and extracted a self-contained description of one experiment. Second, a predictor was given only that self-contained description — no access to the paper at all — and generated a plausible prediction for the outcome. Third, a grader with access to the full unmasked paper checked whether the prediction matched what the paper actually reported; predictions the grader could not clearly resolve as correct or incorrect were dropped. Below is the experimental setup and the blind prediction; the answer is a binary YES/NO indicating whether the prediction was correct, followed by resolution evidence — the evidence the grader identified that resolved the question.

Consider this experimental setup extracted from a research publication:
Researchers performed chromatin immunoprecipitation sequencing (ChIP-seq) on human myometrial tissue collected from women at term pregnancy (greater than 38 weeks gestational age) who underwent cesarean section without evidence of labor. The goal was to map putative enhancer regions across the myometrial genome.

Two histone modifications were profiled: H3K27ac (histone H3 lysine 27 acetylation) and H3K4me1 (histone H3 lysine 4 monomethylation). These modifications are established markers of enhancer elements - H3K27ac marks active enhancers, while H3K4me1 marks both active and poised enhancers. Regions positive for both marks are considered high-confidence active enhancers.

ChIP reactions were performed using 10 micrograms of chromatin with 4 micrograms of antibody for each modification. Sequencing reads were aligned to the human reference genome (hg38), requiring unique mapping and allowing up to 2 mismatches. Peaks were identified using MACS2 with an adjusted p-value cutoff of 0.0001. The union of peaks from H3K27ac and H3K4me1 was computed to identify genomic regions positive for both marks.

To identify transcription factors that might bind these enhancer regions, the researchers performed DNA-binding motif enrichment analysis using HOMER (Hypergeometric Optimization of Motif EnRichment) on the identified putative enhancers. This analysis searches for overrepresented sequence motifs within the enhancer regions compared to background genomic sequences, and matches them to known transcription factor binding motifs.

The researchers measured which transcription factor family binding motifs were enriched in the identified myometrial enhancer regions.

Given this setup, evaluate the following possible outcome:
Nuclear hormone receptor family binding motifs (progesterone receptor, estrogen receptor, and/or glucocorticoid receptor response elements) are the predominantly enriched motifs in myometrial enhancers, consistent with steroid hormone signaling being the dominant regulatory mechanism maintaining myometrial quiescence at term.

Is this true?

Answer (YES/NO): NO